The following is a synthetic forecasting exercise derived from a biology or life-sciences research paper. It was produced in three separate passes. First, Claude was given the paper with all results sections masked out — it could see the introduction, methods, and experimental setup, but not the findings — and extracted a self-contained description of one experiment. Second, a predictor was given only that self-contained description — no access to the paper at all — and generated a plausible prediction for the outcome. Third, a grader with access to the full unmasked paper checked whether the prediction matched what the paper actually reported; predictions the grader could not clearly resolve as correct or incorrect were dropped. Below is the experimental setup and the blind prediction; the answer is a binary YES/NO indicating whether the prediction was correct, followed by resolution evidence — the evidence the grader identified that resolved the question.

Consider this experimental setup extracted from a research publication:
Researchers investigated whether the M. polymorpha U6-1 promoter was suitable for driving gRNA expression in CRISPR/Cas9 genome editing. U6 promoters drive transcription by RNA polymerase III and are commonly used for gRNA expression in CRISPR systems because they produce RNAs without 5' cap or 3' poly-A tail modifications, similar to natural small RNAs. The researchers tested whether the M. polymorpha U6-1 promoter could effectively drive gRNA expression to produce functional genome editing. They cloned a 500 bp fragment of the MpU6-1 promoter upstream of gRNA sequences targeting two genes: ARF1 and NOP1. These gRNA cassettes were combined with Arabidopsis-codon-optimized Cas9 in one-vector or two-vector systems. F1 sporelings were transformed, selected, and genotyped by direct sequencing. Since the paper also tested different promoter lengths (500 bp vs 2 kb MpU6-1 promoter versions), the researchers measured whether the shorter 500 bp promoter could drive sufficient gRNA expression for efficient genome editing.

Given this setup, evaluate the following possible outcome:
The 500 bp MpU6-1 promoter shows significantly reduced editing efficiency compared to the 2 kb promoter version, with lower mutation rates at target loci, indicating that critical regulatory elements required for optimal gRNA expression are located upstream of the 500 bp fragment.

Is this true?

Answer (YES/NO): NO